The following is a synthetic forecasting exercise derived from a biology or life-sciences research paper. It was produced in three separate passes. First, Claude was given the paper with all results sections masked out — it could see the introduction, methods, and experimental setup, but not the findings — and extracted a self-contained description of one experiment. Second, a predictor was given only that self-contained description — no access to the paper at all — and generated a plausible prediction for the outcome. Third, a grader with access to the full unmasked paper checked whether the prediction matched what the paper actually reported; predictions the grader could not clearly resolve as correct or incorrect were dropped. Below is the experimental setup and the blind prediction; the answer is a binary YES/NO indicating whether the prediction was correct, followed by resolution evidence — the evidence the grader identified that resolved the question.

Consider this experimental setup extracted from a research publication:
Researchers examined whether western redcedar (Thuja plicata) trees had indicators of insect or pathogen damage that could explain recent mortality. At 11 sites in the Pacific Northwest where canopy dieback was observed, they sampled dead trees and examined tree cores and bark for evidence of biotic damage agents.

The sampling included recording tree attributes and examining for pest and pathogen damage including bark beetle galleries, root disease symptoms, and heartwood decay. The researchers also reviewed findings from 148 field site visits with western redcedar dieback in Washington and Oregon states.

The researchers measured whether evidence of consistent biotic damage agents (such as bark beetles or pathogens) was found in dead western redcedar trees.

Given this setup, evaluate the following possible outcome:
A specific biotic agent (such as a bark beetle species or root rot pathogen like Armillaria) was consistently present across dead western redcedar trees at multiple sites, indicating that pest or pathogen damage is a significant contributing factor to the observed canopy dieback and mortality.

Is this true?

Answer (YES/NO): NO